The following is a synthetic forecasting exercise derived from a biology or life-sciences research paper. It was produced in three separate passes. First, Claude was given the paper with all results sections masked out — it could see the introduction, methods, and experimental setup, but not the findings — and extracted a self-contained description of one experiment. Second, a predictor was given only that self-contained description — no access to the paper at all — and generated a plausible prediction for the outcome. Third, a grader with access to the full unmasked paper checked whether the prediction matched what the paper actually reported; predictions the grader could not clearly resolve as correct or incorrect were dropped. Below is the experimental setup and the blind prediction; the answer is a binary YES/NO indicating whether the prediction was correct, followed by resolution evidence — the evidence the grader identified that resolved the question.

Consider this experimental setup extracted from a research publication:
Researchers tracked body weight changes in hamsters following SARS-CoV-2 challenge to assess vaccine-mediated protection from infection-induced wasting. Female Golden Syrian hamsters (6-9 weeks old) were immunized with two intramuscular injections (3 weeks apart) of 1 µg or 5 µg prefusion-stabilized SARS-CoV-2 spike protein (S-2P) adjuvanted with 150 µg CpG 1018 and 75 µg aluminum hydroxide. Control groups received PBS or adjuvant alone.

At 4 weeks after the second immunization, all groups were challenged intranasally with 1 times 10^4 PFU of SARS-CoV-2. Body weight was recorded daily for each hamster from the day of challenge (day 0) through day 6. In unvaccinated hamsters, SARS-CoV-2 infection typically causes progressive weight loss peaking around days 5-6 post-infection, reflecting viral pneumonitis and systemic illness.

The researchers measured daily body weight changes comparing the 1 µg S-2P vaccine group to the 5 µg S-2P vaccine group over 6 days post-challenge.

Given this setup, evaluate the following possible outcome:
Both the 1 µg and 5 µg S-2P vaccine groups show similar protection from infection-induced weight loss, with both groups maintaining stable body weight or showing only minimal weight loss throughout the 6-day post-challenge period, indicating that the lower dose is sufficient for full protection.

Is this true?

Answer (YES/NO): YES